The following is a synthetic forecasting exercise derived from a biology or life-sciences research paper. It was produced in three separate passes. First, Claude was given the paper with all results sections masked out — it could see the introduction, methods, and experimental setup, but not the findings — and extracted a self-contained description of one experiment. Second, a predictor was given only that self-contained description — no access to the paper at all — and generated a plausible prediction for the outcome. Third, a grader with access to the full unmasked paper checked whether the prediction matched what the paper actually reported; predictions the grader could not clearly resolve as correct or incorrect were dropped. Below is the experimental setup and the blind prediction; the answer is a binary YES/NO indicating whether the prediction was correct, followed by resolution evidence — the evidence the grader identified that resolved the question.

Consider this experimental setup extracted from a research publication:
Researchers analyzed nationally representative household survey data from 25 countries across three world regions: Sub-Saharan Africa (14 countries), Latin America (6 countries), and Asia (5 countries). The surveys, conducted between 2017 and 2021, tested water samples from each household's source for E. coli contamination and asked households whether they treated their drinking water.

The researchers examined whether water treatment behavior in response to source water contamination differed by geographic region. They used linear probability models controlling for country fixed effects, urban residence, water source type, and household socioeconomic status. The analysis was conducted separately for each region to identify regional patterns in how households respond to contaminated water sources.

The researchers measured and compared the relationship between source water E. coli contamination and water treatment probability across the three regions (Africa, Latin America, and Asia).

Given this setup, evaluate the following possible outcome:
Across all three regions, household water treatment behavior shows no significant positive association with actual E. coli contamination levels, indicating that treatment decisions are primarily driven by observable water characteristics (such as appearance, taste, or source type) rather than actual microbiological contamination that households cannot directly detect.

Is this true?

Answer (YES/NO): NO